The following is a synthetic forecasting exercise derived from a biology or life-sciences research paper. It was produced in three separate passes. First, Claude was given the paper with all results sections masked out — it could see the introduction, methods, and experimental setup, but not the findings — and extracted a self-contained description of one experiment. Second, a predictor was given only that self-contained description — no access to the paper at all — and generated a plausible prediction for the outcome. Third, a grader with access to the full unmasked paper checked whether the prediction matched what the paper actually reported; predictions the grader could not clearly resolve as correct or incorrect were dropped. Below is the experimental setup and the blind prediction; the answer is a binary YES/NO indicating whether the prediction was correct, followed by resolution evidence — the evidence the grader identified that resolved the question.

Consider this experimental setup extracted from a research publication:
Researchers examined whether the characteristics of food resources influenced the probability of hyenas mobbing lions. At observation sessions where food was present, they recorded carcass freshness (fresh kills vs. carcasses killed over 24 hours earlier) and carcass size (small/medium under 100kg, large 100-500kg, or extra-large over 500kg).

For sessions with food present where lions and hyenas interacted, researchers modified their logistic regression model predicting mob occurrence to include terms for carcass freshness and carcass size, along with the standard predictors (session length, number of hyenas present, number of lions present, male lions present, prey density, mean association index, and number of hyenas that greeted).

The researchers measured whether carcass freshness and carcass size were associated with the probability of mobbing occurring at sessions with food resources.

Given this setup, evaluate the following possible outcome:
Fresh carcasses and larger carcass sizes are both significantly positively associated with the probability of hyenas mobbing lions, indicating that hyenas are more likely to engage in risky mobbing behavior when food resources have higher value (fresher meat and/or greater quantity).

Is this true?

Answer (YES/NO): NO